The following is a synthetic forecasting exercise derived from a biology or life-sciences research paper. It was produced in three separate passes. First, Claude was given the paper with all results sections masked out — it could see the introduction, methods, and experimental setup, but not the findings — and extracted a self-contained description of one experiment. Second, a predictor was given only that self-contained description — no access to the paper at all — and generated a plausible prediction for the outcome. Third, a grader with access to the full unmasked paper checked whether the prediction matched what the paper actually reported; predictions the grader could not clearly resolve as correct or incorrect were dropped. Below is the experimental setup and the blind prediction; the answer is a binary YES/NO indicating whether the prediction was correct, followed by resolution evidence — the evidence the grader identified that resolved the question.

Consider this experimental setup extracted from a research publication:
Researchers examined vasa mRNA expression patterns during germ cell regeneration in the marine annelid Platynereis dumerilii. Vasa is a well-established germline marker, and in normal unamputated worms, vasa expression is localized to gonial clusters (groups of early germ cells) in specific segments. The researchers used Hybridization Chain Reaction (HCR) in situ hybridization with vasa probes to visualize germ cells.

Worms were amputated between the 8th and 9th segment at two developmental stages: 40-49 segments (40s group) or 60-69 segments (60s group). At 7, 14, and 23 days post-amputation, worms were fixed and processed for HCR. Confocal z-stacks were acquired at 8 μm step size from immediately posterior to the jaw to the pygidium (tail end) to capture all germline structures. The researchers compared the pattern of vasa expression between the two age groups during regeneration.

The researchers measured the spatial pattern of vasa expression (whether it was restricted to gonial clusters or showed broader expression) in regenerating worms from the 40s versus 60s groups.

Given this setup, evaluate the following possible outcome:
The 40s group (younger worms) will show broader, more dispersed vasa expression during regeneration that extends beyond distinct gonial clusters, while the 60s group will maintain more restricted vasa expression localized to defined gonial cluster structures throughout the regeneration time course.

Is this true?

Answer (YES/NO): NO